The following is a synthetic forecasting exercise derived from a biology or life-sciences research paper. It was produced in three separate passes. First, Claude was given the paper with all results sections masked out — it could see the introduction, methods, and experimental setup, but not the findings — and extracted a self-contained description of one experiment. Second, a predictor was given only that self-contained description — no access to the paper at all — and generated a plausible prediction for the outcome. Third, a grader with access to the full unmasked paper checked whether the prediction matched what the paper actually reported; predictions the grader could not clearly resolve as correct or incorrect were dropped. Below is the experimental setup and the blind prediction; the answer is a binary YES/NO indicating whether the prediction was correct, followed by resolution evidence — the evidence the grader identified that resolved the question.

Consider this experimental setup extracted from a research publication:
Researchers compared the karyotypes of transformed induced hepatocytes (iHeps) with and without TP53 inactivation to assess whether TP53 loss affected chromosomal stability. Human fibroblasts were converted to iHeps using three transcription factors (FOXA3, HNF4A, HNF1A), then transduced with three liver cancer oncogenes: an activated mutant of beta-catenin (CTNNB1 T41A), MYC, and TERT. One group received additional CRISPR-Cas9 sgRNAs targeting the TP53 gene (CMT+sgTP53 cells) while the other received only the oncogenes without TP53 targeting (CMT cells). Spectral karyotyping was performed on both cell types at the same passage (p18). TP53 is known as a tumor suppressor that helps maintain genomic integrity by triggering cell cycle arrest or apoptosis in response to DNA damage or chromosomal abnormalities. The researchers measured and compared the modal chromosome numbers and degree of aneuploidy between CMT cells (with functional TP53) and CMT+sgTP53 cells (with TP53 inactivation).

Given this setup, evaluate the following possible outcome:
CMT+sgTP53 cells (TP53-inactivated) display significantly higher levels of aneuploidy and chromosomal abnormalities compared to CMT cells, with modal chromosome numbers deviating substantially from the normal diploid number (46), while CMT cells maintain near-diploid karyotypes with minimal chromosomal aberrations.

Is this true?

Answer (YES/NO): NO